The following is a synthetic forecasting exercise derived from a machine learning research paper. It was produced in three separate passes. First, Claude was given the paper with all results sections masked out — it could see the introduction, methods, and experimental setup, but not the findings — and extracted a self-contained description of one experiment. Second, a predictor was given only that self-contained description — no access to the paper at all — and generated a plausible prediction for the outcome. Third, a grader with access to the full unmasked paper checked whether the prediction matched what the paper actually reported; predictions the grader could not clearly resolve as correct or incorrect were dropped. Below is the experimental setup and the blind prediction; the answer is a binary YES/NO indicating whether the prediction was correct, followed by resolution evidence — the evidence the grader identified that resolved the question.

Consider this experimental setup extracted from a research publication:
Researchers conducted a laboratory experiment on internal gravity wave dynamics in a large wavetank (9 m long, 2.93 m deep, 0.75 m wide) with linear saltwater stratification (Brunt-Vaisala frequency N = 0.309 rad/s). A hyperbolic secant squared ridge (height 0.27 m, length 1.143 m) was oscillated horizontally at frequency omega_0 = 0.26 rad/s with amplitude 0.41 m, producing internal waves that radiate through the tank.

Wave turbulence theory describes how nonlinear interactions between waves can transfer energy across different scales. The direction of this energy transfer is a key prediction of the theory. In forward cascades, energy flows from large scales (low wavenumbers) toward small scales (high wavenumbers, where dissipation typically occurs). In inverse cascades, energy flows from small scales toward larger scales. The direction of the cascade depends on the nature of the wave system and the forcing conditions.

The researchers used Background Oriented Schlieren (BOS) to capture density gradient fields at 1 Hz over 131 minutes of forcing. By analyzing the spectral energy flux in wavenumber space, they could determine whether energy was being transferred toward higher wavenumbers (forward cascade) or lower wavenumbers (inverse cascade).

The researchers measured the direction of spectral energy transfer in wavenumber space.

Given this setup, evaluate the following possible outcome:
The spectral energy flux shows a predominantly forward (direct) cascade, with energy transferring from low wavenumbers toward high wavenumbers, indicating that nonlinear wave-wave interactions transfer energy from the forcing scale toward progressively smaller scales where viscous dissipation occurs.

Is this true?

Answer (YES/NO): YES